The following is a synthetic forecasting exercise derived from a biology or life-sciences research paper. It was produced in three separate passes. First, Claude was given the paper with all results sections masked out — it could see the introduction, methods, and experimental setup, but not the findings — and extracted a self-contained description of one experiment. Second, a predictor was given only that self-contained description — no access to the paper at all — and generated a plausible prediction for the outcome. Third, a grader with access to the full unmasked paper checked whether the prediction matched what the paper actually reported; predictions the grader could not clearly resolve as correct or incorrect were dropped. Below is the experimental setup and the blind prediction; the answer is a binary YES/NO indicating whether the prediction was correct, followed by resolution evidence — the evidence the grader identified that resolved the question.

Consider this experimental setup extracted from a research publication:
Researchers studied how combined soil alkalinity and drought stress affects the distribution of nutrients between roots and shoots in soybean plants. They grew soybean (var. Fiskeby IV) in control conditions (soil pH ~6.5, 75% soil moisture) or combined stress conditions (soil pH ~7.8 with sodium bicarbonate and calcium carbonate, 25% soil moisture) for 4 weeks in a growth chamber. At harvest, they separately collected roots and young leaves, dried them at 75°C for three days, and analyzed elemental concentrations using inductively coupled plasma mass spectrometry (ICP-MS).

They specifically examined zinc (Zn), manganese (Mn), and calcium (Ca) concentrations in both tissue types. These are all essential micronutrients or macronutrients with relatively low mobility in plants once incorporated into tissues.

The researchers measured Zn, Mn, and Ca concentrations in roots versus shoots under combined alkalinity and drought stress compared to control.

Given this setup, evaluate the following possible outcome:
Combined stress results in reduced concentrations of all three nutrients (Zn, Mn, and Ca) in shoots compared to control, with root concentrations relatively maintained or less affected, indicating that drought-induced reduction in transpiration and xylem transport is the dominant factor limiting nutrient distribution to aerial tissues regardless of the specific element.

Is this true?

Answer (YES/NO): YES